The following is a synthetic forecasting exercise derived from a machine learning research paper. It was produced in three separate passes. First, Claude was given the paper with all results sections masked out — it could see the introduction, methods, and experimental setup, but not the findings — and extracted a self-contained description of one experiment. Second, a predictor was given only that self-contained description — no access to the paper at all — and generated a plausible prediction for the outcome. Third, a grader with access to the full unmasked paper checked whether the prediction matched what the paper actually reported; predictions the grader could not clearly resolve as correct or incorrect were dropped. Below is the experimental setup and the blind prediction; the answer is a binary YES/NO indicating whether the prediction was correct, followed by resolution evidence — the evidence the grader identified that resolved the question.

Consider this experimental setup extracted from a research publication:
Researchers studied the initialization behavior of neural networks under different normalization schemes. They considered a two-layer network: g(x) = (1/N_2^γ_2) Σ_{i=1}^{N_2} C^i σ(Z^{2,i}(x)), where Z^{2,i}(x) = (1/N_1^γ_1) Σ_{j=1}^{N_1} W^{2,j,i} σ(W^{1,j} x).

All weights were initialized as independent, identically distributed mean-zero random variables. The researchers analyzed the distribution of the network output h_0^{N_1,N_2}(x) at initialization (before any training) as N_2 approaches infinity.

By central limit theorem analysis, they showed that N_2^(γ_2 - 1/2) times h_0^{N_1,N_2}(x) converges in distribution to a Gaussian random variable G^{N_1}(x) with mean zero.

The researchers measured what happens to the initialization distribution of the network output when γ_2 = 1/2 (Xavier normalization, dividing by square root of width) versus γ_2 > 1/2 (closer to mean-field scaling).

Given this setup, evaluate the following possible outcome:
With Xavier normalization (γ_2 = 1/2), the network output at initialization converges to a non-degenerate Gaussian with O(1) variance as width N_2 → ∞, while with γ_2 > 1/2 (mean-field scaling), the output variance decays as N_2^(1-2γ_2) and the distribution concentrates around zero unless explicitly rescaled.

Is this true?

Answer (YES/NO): YES